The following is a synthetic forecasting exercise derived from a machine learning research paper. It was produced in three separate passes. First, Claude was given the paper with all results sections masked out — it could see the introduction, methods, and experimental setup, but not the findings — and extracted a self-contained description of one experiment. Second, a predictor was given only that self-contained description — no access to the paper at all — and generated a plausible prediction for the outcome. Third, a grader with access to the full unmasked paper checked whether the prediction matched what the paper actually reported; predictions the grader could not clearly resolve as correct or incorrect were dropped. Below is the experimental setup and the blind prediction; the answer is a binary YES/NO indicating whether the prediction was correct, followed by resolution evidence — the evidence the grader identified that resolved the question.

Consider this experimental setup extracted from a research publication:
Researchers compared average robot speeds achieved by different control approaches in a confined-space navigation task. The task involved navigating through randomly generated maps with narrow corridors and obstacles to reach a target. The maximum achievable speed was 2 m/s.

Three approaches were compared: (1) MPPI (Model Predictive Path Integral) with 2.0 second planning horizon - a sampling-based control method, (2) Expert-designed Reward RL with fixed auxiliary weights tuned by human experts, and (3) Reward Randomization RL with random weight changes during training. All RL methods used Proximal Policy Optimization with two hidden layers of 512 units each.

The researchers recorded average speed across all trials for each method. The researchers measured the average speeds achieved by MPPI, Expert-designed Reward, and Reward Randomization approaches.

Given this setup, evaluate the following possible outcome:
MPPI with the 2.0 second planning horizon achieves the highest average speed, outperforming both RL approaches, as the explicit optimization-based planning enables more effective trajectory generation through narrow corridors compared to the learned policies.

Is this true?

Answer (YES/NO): NO